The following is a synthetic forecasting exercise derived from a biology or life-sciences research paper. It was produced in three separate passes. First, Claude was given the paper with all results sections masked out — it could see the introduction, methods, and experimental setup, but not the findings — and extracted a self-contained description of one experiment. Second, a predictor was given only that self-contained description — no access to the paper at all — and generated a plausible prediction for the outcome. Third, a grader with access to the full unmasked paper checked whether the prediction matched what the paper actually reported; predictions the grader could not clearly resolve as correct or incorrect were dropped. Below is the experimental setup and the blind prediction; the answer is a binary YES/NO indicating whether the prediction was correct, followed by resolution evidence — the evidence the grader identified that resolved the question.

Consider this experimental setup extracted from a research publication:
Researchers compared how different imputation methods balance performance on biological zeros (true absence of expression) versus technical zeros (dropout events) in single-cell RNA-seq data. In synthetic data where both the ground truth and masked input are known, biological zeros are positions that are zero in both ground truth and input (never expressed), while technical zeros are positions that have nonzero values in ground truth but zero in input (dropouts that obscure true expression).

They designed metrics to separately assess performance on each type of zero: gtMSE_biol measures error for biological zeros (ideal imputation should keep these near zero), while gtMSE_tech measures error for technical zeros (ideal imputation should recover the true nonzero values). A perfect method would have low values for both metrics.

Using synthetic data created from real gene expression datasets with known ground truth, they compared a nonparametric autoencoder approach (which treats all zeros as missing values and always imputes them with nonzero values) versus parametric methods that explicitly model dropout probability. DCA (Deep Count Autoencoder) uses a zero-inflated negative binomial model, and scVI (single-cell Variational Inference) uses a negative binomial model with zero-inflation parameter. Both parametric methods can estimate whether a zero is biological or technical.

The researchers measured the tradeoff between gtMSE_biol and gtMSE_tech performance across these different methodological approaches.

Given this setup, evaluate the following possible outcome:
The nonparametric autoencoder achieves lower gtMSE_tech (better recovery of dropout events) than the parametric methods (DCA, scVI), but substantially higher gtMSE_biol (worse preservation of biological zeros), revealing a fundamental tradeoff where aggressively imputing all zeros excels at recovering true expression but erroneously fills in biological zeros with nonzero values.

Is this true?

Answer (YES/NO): YES